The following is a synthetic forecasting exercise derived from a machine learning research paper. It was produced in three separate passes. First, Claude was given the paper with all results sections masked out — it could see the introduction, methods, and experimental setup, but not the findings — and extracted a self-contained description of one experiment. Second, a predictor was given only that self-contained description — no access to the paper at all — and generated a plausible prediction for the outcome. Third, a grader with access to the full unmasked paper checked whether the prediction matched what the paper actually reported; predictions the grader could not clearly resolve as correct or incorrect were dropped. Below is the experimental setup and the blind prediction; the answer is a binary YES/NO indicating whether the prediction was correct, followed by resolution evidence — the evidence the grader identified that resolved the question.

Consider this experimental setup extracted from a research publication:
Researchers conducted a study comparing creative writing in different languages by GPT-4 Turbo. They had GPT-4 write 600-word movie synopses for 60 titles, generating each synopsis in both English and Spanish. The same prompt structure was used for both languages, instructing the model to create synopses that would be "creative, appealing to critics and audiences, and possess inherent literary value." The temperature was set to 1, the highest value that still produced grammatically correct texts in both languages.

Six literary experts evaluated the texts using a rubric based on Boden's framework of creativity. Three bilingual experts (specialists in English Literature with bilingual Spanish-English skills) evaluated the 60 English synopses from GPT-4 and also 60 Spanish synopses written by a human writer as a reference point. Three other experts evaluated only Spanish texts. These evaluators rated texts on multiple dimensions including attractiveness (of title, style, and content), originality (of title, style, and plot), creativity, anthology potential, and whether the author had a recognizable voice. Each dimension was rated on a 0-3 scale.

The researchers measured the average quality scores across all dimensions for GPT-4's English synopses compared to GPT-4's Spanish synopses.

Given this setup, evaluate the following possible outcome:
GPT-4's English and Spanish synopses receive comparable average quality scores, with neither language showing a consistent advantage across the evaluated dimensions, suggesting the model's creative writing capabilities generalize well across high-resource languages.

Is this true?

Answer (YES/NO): NO